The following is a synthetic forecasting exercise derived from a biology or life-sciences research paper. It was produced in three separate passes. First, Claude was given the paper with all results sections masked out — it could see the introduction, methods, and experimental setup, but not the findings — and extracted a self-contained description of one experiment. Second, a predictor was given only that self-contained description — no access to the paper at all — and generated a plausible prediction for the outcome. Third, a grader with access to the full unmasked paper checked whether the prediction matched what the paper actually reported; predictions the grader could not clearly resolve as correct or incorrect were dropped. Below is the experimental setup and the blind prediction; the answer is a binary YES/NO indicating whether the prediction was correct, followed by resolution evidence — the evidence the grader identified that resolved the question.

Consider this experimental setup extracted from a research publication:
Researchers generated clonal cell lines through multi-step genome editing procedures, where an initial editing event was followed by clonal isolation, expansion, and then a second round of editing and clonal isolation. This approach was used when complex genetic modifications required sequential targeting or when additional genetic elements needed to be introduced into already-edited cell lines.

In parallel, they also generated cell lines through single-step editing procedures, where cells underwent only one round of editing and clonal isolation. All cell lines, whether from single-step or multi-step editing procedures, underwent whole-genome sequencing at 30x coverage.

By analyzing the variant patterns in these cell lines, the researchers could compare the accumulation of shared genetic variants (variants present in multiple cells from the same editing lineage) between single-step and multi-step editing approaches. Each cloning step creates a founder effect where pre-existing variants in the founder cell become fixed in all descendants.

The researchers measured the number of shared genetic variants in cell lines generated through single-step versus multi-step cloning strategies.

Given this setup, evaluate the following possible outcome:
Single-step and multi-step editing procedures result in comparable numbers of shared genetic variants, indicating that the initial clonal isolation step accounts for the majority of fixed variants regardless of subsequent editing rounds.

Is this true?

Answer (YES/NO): NO